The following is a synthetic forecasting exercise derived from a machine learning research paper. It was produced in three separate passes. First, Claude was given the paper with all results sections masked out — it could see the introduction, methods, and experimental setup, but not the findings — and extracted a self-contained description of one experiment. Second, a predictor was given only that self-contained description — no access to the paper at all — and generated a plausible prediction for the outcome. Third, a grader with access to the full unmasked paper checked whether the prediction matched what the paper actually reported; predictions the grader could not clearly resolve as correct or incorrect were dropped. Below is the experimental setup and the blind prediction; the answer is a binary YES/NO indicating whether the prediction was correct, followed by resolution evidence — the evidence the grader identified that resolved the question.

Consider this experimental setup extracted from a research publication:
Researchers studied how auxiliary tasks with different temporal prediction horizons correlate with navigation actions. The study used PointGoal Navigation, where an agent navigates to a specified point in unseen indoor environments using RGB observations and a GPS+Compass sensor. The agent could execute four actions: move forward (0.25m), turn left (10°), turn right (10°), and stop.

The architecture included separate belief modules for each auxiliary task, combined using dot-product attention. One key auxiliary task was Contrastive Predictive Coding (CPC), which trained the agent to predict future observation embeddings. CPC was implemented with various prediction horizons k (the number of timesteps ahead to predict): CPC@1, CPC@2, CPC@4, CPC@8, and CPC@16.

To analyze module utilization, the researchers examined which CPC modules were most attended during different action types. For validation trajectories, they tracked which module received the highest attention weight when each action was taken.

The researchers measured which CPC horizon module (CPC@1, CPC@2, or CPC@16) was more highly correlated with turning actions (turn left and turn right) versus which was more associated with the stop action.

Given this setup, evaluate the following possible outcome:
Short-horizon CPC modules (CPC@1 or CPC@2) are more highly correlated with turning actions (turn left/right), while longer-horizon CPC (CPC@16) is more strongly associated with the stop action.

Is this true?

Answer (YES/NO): NO